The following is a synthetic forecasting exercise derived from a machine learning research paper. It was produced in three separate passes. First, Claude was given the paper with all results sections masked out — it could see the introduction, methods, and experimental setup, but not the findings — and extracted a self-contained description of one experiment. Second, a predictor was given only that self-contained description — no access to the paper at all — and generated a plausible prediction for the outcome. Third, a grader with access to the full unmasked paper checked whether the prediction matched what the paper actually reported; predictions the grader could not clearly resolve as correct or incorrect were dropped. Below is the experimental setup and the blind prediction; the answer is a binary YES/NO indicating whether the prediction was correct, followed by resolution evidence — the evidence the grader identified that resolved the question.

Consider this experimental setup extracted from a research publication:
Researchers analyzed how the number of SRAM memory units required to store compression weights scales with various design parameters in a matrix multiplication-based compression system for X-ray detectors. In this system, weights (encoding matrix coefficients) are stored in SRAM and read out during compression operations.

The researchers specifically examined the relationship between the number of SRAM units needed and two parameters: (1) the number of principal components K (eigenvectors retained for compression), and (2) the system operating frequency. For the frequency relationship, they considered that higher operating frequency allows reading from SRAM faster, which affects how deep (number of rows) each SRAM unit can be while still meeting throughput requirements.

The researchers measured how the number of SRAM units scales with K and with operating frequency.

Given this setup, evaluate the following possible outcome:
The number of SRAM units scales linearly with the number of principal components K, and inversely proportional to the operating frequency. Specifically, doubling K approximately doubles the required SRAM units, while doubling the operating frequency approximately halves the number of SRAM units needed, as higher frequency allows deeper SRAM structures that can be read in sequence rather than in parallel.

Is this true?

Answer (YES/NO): YES